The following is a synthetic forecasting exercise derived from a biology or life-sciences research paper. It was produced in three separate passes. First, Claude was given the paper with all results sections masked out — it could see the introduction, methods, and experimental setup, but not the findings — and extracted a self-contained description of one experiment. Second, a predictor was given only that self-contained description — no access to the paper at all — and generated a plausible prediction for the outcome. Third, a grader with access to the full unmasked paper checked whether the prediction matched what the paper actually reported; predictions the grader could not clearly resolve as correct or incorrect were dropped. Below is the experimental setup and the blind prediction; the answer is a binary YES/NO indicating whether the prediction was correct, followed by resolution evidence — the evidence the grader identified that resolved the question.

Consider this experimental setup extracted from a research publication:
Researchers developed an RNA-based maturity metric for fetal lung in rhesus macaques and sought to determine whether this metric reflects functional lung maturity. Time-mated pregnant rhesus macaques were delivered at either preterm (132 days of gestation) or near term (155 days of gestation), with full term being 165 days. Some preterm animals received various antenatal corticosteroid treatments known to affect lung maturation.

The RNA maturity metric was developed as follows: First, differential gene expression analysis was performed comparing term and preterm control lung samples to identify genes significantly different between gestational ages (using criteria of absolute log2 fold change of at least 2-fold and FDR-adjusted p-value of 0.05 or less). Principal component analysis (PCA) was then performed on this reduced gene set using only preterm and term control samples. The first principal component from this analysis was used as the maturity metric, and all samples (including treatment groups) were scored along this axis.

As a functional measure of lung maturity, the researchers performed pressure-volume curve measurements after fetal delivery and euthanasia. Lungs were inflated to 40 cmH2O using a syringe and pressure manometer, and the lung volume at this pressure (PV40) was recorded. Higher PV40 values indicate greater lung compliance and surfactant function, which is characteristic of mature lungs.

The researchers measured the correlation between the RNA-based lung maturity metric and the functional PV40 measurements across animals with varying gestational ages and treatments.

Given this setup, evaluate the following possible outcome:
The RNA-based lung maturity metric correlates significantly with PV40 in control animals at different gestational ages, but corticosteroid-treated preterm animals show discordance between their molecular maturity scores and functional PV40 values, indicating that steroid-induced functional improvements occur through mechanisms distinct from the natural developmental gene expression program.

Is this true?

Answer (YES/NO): NO